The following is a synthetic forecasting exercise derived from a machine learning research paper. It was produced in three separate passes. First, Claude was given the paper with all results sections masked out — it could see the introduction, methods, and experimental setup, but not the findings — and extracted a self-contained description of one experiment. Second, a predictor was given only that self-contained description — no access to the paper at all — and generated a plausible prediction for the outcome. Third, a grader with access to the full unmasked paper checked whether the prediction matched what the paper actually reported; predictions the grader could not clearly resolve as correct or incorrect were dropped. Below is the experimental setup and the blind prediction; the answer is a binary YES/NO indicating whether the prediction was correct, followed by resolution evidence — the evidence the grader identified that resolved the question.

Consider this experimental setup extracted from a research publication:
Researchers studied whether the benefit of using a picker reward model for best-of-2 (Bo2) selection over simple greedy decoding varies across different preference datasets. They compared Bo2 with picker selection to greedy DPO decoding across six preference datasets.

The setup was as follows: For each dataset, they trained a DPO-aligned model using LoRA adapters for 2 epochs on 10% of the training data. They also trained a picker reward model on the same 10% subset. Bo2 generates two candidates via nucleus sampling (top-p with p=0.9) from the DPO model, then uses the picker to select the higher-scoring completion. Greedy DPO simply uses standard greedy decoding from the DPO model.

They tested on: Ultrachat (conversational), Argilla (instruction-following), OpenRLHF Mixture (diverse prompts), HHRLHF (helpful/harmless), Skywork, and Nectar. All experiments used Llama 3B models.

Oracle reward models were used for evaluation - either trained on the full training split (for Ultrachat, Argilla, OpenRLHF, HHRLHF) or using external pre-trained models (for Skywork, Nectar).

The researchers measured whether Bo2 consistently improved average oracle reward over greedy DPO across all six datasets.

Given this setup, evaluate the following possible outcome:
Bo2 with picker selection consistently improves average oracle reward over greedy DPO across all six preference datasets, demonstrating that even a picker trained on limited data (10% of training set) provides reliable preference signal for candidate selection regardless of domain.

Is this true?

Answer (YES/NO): YES